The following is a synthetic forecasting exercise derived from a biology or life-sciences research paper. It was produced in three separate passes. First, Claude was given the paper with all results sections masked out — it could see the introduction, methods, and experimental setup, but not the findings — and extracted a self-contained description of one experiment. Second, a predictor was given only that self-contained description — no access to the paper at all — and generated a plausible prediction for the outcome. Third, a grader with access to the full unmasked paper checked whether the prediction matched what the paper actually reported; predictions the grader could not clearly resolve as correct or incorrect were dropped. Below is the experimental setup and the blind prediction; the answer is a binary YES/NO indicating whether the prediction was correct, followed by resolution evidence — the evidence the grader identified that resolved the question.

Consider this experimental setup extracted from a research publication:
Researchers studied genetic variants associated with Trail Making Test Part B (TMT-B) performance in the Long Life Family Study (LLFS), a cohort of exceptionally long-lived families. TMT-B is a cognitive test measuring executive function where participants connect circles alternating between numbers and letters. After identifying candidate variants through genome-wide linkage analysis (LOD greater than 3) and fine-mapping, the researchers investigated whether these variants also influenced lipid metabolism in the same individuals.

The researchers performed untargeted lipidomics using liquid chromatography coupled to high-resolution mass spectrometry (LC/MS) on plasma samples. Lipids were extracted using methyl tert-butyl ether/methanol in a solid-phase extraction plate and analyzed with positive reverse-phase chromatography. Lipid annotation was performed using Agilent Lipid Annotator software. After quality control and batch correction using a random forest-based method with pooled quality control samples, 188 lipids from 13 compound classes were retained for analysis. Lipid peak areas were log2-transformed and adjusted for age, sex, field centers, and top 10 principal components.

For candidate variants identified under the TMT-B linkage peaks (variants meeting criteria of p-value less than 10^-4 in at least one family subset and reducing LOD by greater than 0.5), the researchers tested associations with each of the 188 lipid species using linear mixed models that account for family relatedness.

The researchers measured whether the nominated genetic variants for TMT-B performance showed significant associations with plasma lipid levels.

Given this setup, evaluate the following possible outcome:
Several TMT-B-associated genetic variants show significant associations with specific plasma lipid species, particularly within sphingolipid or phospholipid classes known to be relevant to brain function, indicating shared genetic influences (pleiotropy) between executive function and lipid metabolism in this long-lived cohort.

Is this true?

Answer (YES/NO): YES